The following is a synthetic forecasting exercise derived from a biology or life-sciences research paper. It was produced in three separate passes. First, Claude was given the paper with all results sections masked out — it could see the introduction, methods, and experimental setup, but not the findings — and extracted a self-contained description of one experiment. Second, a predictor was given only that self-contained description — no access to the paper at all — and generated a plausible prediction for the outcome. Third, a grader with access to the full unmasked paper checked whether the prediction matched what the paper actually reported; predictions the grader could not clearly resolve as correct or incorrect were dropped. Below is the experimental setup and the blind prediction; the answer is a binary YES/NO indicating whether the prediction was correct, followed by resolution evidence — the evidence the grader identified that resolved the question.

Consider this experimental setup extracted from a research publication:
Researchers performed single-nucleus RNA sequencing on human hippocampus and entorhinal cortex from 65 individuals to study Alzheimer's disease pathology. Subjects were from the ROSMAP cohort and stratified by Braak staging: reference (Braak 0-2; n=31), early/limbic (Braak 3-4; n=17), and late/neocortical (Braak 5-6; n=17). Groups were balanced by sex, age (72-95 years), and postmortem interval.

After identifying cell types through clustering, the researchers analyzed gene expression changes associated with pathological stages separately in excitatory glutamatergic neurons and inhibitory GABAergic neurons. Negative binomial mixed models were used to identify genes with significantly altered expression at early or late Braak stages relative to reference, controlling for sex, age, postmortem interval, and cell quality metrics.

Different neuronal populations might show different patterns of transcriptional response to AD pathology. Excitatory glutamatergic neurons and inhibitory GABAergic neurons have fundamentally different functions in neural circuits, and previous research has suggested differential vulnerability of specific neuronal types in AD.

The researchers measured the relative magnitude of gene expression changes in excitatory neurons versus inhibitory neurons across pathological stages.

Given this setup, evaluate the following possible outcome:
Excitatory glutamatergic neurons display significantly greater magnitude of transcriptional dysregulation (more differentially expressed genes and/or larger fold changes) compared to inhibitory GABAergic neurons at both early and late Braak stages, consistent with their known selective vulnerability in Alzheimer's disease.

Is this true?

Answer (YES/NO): YES